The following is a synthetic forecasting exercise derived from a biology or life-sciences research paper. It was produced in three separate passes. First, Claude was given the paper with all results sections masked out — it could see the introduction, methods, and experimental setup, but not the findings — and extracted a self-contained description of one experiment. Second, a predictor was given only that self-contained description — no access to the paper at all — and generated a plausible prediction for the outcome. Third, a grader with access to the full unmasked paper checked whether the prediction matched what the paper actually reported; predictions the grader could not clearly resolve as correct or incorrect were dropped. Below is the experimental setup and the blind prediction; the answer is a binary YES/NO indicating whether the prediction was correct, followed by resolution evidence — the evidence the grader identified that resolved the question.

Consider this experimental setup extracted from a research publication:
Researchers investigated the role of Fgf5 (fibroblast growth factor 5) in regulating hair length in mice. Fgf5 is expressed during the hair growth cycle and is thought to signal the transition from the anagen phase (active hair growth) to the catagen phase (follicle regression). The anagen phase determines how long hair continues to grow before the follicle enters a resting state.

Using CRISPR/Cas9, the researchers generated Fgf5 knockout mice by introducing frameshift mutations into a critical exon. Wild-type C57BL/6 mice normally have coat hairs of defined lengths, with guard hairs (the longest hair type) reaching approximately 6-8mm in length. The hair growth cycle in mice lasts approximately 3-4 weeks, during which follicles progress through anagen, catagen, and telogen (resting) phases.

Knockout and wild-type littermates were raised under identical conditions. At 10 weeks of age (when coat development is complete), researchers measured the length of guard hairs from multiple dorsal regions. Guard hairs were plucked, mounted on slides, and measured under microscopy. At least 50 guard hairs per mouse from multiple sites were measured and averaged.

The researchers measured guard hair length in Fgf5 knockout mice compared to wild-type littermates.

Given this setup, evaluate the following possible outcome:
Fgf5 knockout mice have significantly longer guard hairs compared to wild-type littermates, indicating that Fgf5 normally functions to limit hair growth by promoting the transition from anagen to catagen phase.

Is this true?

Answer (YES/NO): YES